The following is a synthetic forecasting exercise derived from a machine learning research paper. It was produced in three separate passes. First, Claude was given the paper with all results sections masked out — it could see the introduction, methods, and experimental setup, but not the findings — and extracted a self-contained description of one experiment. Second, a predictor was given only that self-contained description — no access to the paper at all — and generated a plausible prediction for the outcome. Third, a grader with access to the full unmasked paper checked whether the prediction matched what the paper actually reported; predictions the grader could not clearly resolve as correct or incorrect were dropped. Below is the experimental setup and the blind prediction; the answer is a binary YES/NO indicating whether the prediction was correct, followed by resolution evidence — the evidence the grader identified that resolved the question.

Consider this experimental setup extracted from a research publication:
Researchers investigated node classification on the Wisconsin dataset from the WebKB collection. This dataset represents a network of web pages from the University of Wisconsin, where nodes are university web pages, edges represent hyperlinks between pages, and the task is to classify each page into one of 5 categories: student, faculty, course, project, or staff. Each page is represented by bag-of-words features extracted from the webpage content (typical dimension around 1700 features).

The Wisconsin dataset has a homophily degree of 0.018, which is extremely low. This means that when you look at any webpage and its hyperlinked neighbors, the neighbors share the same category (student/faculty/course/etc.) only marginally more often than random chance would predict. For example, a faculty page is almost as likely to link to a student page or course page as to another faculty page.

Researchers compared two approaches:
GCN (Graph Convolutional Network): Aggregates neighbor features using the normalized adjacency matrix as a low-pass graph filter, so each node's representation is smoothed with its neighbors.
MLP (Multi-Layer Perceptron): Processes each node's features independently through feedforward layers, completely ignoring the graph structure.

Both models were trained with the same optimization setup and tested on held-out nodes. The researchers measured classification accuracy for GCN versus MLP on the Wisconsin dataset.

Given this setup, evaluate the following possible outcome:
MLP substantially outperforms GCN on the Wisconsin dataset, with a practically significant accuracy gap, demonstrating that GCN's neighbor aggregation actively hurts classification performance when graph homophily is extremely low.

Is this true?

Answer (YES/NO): YES